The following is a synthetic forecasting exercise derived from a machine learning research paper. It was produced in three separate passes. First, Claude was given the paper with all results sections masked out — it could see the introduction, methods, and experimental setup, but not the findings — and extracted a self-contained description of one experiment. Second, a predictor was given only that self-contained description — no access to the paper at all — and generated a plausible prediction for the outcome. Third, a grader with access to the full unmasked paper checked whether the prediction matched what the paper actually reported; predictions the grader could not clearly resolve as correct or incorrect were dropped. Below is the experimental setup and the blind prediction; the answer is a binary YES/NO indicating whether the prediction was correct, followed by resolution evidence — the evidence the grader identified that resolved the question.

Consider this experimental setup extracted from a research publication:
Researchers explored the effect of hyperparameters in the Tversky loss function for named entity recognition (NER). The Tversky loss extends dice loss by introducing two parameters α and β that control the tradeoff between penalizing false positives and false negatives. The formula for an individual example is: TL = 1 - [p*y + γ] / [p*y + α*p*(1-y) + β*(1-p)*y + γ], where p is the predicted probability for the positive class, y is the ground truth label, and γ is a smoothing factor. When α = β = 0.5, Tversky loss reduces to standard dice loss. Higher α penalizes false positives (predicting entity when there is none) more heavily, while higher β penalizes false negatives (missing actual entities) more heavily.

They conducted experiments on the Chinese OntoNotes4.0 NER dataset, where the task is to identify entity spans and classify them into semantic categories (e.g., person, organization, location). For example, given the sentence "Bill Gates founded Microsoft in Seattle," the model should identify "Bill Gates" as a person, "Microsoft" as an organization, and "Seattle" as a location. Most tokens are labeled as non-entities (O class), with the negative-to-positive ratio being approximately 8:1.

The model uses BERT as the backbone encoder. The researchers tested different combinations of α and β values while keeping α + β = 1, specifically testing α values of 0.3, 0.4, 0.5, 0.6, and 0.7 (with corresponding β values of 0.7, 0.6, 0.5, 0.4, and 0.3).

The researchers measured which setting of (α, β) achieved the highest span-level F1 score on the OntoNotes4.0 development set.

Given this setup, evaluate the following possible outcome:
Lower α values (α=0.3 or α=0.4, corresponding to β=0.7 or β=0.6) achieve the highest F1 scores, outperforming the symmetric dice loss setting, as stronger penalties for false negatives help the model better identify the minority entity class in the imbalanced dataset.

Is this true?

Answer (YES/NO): NO